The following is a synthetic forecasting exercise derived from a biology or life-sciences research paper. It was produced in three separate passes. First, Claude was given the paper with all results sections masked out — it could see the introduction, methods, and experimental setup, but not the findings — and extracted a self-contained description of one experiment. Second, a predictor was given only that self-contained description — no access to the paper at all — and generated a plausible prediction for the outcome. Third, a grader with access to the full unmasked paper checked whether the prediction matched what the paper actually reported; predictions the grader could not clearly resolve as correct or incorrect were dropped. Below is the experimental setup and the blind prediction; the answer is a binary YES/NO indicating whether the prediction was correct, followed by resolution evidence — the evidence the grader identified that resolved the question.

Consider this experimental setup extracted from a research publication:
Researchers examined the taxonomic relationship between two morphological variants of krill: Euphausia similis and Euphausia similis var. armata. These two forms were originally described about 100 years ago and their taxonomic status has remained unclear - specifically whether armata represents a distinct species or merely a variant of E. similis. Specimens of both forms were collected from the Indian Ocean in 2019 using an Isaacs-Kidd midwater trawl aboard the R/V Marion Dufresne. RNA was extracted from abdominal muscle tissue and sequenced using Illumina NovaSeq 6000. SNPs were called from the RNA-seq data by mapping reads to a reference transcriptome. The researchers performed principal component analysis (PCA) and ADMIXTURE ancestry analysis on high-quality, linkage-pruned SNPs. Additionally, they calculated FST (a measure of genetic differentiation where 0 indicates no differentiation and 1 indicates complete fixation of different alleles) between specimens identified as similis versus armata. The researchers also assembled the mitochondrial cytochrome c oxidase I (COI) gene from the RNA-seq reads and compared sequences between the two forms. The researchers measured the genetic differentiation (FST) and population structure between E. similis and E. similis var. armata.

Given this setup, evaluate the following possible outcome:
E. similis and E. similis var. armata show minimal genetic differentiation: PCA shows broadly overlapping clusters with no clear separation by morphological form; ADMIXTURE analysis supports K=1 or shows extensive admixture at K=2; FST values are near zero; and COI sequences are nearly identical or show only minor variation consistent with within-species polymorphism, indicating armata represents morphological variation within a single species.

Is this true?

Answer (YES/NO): NO